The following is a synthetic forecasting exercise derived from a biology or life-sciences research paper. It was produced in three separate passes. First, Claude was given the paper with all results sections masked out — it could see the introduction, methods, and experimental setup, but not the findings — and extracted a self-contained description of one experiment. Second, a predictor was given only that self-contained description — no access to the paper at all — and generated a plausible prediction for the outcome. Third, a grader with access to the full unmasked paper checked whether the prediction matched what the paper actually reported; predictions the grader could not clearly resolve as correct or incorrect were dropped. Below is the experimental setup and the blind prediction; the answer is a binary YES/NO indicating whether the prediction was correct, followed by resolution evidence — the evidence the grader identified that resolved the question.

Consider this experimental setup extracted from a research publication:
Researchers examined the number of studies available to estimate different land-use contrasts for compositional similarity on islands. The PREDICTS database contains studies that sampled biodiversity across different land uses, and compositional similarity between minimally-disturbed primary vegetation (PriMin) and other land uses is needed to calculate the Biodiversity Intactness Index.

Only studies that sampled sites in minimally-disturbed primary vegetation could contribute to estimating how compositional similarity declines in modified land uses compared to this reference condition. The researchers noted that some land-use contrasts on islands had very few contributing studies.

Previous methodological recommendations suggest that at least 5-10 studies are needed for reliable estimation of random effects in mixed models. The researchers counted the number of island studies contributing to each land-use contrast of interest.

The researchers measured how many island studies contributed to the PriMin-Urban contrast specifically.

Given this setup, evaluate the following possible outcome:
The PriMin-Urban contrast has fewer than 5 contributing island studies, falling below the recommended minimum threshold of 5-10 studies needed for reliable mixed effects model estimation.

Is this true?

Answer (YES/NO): YES